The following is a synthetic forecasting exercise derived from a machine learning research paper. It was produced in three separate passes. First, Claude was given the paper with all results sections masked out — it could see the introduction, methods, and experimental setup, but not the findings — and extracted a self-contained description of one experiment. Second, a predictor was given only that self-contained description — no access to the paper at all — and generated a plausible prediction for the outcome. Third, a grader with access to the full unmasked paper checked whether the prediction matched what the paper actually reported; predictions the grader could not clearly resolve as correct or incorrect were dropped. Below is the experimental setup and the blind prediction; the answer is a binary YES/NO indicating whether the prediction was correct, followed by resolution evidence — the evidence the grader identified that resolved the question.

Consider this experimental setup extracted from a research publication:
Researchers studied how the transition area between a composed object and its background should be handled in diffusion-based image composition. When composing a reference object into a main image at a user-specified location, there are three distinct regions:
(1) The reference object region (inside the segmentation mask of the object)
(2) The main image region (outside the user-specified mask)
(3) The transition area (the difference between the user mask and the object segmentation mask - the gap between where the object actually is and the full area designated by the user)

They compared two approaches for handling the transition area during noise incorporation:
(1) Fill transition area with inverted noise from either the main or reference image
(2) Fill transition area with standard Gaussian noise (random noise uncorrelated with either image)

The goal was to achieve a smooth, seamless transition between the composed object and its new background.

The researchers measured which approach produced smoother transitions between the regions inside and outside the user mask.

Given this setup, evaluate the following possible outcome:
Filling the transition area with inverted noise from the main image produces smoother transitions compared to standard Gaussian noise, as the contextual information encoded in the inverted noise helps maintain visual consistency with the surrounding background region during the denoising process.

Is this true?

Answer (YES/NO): NO